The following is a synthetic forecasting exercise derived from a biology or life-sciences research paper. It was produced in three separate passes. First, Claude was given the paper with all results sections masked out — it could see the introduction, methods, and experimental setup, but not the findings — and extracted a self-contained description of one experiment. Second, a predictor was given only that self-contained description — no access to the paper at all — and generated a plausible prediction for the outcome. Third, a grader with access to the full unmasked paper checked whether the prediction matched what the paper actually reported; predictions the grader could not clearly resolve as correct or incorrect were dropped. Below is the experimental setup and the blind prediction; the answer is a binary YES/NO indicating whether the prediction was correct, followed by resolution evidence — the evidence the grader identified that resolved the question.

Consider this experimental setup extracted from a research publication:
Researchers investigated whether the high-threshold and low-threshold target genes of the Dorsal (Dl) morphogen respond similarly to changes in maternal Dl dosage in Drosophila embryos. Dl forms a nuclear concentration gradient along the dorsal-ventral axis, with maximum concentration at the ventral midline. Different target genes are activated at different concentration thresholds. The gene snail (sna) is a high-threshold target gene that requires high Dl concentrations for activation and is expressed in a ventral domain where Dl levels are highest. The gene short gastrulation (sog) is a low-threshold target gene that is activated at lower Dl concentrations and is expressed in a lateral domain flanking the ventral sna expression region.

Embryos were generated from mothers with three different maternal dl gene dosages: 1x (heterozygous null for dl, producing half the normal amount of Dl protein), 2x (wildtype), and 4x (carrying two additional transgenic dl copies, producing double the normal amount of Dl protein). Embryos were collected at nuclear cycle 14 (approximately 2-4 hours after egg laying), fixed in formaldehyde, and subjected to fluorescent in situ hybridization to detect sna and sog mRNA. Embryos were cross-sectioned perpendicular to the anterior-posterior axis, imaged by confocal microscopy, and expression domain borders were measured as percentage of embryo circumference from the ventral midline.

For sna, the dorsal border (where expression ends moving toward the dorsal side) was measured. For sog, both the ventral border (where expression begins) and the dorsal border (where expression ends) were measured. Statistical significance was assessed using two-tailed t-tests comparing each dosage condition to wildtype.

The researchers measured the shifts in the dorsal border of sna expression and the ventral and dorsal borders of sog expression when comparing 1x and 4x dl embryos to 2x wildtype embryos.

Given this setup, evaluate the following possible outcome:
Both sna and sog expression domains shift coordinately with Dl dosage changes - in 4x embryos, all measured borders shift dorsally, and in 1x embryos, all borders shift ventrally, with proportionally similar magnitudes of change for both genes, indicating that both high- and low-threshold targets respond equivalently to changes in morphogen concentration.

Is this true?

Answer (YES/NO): NO